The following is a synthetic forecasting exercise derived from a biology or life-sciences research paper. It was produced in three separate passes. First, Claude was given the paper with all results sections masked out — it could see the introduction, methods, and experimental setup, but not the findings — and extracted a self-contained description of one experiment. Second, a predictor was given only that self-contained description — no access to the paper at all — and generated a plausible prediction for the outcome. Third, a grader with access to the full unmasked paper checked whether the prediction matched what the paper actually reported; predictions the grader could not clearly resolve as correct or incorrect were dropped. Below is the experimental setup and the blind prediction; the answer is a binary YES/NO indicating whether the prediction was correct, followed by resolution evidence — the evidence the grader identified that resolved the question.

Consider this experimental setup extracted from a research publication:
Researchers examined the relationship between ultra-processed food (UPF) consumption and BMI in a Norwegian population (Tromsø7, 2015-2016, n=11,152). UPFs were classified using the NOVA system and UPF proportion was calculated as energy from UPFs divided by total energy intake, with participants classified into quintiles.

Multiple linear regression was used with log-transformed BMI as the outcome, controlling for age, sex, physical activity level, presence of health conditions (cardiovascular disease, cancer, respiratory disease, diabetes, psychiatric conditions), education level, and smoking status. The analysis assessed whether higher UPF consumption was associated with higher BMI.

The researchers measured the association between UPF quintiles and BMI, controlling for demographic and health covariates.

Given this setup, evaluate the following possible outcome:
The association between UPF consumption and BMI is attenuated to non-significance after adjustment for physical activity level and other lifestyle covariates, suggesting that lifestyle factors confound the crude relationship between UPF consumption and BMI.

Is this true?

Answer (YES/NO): NO